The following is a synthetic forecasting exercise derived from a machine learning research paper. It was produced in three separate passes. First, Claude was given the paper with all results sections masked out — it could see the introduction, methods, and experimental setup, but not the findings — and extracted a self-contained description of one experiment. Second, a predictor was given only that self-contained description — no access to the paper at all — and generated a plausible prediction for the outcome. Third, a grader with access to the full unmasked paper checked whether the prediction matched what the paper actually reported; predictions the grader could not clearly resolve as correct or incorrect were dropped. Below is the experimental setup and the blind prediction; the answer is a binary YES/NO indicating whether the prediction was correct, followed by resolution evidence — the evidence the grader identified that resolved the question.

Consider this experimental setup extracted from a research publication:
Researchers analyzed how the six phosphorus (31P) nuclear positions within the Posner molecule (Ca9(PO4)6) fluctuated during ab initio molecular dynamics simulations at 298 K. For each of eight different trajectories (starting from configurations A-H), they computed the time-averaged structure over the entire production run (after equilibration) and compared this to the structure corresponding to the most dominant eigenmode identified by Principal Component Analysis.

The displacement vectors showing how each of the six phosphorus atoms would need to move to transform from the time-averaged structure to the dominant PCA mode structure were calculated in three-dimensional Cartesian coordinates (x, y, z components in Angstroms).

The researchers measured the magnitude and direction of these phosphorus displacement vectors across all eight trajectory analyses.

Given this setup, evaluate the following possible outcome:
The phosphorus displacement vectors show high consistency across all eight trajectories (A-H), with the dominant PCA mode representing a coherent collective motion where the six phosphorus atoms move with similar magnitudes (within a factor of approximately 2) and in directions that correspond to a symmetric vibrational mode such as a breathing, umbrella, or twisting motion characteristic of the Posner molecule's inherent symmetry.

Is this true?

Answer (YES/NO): NO